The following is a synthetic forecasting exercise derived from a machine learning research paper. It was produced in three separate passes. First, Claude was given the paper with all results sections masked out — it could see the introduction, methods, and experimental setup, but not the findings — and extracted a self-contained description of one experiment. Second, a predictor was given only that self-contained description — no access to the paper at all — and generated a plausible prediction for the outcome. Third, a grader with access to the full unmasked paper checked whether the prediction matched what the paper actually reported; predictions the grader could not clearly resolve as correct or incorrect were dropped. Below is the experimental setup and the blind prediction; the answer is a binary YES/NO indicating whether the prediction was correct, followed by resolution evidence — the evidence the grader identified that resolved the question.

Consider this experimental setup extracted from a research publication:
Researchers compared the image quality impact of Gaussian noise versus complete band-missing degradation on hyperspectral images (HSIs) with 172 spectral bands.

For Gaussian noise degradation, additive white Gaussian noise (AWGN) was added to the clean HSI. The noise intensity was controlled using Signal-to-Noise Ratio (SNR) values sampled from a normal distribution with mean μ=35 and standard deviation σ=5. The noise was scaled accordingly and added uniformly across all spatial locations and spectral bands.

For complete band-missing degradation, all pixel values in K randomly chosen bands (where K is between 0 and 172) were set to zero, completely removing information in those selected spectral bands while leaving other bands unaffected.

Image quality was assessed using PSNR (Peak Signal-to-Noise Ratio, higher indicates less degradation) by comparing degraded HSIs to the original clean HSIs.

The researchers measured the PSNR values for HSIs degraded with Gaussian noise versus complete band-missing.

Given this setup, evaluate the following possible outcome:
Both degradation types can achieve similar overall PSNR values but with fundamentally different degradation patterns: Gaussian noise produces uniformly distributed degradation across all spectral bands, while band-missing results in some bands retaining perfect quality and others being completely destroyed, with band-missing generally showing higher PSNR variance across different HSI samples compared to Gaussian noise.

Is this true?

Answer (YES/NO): NO